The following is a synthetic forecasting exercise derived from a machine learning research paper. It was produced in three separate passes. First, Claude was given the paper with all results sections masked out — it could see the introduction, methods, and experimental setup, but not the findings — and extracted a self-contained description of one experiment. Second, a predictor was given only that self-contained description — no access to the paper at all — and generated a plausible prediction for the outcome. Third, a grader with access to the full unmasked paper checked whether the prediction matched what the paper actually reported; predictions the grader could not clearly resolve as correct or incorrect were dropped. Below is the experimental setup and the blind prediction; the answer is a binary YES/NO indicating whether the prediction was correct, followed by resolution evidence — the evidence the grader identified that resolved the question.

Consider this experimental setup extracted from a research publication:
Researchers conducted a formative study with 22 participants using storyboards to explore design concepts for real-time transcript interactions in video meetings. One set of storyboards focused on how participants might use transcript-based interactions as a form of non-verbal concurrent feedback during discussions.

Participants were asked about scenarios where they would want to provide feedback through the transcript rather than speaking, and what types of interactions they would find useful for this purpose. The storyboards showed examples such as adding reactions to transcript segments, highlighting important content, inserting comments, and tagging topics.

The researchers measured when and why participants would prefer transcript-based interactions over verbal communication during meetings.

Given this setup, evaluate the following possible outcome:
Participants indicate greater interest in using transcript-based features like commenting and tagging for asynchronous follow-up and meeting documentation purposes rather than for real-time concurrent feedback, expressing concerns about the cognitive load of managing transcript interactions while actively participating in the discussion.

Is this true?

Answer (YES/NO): NO